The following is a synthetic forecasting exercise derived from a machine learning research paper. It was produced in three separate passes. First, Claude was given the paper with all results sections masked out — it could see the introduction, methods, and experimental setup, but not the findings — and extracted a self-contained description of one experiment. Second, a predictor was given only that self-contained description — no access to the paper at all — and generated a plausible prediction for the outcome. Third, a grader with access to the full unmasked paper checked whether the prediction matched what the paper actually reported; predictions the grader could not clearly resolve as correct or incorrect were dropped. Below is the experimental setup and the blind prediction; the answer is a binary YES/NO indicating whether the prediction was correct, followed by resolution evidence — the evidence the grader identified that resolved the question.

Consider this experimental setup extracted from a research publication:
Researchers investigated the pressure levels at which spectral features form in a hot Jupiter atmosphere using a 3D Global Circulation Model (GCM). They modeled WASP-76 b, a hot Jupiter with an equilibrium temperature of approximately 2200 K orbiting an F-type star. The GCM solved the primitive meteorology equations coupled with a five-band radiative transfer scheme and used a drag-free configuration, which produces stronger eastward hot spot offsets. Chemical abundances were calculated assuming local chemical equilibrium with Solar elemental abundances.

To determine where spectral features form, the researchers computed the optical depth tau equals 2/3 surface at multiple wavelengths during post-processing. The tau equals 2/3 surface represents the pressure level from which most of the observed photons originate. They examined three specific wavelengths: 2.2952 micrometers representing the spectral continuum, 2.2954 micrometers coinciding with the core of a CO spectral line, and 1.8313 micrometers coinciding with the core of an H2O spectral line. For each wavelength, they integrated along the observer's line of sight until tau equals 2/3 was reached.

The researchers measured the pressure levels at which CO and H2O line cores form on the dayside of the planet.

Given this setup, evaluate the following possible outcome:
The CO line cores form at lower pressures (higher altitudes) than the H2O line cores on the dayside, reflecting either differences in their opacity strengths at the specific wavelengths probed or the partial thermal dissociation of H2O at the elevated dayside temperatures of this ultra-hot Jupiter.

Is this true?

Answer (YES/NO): YES